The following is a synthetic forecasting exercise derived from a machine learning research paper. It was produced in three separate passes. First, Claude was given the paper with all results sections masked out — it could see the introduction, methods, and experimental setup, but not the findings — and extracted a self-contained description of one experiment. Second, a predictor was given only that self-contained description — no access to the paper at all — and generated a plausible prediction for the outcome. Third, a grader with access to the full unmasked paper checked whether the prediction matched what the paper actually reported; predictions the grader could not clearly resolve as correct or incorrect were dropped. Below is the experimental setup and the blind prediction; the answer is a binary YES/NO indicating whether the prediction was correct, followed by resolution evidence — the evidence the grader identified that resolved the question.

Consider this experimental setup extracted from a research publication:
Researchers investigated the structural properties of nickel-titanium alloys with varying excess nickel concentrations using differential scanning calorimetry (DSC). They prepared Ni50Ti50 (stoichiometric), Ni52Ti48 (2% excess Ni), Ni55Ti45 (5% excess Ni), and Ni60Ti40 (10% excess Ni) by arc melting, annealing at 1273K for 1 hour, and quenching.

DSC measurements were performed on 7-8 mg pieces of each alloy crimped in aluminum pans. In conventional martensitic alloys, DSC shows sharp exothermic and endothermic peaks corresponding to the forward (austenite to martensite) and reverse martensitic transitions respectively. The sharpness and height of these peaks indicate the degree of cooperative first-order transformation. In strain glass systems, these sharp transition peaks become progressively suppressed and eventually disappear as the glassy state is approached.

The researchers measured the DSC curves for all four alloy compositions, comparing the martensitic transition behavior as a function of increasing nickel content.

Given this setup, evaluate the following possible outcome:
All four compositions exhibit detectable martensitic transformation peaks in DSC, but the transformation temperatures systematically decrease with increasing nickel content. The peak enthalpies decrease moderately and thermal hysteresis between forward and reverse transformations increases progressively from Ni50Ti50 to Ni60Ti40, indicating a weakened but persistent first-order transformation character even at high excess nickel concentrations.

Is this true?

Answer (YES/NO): NO